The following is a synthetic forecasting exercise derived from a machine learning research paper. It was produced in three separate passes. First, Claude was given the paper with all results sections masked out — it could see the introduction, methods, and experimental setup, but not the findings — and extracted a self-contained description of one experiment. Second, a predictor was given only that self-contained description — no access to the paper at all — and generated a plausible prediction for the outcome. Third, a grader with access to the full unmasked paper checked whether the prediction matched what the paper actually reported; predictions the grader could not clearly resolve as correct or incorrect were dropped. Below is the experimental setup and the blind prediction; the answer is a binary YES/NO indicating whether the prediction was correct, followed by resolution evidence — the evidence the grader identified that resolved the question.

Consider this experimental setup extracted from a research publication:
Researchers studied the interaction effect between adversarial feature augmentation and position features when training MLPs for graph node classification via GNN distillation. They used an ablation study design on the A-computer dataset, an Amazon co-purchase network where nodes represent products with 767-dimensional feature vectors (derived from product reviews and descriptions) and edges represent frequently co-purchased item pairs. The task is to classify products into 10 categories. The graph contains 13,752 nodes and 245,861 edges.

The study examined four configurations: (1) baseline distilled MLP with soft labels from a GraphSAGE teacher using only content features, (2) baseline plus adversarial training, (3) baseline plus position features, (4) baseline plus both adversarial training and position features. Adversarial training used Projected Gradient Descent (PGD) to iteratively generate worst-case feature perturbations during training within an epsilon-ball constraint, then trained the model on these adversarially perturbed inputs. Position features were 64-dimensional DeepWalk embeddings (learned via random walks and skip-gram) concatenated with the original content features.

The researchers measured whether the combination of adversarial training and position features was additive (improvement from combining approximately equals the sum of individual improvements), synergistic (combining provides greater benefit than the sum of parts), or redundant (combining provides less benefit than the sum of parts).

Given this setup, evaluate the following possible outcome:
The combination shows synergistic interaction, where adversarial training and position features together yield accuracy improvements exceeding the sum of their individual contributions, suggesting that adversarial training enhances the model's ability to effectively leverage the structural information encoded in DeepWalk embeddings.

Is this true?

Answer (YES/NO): YES